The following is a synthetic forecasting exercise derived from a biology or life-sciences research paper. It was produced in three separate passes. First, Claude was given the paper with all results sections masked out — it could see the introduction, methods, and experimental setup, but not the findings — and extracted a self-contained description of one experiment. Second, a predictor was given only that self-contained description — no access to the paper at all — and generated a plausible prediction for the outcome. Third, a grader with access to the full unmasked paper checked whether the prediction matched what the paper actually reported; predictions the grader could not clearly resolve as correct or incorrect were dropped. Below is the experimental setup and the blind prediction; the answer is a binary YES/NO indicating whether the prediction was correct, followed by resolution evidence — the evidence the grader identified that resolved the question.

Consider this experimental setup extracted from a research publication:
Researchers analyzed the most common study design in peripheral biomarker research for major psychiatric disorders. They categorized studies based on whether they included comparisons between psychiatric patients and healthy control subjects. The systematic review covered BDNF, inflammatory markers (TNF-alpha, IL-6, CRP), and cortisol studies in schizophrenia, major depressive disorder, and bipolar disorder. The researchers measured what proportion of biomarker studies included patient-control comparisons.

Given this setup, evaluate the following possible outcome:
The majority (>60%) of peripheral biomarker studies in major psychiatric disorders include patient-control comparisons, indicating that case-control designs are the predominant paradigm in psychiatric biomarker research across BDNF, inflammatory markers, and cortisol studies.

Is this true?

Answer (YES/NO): YES